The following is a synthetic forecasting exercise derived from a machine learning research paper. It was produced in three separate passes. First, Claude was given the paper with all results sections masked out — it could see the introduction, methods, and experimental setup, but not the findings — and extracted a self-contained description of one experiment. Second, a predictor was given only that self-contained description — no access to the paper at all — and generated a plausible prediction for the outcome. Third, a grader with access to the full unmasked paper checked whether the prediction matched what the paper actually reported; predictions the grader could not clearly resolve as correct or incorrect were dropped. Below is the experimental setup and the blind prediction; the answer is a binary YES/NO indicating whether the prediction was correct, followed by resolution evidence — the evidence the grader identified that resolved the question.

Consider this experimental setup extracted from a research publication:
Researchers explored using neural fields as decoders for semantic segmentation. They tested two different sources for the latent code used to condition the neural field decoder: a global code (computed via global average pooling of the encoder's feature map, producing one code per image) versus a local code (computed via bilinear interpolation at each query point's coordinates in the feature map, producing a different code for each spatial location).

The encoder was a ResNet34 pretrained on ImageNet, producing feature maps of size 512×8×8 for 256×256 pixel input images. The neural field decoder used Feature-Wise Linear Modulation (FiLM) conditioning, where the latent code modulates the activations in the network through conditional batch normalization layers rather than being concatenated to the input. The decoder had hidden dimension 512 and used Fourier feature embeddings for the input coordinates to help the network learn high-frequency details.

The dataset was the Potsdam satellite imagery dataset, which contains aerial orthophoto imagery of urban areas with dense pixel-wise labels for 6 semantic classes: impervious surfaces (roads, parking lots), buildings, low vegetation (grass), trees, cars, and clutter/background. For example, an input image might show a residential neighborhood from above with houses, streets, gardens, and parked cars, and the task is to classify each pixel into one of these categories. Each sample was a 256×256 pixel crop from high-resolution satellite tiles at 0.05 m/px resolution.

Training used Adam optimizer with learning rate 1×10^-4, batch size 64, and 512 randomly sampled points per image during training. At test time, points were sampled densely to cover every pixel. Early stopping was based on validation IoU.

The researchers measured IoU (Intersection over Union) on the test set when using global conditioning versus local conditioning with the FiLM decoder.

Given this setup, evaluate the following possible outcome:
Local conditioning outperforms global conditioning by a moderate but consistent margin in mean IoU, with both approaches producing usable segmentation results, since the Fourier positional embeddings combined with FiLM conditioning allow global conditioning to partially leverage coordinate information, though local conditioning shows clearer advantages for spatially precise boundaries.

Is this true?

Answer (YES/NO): NO